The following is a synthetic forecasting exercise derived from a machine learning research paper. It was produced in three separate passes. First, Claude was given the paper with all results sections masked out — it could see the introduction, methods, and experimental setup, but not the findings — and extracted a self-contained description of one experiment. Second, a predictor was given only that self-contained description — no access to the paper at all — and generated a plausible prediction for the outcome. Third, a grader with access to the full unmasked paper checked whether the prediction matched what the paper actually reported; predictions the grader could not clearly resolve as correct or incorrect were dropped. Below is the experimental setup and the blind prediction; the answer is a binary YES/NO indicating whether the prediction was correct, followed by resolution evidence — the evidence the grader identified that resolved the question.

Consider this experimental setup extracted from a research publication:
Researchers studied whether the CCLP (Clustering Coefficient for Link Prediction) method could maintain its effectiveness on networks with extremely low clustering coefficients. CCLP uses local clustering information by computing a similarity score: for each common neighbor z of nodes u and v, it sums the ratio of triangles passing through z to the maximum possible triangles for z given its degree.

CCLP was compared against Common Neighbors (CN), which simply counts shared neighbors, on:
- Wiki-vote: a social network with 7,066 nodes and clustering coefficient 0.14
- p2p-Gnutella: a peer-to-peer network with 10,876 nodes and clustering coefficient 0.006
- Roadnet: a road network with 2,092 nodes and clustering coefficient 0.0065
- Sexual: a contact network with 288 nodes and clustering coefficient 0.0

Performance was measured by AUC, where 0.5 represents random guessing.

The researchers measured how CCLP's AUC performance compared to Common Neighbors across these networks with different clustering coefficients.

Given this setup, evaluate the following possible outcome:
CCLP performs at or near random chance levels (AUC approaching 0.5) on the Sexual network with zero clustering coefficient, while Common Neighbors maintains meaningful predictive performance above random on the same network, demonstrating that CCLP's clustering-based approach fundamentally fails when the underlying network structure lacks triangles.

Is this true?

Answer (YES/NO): NO